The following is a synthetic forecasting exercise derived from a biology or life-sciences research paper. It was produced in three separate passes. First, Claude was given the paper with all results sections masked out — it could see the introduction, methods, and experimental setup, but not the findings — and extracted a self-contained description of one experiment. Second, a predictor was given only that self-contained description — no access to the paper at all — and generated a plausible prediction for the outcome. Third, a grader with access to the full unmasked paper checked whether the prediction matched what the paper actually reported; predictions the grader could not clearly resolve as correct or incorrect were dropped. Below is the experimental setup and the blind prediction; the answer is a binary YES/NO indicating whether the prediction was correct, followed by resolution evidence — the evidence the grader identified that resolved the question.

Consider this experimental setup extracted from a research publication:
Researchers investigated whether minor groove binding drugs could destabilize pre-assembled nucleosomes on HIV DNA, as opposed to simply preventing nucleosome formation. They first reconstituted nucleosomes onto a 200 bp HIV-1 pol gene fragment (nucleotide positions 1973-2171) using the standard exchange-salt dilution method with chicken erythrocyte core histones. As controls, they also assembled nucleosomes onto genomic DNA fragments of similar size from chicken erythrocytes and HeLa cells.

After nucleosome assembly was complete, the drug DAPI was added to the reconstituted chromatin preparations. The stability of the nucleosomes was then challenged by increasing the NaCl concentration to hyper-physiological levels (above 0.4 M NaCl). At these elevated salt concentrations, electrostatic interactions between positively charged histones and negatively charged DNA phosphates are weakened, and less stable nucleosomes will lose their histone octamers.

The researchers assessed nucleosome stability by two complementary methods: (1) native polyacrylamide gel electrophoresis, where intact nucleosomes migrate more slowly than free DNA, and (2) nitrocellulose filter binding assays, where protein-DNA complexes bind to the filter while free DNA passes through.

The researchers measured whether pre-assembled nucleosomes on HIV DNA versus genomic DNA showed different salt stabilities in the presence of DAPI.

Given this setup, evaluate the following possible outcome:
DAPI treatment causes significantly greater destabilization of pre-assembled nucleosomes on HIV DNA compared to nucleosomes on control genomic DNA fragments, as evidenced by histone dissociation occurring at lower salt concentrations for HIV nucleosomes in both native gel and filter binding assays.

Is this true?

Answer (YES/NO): YES